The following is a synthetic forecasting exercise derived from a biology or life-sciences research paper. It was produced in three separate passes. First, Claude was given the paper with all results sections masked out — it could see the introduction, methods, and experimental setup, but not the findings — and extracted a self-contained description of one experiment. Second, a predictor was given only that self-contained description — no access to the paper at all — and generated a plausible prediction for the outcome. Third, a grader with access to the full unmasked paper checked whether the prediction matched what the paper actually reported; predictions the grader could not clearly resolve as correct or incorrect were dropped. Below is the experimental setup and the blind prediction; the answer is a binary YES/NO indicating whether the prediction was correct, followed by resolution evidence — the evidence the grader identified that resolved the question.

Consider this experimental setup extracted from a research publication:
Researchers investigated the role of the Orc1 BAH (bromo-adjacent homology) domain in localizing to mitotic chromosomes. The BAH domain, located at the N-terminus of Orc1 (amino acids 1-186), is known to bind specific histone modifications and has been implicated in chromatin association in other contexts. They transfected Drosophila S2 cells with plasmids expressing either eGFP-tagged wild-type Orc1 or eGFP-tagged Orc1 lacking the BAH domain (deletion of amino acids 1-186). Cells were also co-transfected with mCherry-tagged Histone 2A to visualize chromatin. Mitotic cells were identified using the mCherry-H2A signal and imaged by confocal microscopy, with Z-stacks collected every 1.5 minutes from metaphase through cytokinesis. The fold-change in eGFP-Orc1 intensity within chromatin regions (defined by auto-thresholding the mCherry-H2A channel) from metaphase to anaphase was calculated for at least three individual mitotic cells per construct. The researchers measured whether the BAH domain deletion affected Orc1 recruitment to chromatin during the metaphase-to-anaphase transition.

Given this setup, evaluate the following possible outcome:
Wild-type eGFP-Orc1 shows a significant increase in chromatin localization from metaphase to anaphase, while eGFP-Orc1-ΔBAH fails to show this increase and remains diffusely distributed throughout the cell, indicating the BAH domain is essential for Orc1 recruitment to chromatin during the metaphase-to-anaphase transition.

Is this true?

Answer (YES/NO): NO